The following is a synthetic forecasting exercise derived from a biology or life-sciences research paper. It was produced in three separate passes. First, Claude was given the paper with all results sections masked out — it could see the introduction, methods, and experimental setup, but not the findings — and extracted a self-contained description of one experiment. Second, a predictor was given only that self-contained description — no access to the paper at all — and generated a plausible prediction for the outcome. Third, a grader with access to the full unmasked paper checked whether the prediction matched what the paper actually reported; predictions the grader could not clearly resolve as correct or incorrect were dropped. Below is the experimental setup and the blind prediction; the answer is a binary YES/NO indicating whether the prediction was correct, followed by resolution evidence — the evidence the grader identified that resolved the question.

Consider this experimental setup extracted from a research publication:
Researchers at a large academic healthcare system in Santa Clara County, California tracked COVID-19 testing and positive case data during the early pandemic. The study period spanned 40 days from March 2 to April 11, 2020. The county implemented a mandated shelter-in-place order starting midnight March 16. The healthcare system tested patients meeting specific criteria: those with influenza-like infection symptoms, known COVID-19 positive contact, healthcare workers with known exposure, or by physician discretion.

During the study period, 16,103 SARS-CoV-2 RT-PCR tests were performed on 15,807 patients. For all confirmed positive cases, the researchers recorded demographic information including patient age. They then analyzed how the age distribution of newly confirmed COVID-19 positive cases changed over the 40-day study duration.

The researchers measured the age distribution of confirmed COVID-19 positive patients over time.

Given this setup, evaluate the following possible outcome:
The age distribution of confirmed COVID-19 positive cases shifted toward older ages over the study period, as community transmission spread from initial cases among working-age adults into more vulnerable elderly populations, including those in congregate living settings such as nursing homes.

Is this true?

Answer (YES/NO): NO